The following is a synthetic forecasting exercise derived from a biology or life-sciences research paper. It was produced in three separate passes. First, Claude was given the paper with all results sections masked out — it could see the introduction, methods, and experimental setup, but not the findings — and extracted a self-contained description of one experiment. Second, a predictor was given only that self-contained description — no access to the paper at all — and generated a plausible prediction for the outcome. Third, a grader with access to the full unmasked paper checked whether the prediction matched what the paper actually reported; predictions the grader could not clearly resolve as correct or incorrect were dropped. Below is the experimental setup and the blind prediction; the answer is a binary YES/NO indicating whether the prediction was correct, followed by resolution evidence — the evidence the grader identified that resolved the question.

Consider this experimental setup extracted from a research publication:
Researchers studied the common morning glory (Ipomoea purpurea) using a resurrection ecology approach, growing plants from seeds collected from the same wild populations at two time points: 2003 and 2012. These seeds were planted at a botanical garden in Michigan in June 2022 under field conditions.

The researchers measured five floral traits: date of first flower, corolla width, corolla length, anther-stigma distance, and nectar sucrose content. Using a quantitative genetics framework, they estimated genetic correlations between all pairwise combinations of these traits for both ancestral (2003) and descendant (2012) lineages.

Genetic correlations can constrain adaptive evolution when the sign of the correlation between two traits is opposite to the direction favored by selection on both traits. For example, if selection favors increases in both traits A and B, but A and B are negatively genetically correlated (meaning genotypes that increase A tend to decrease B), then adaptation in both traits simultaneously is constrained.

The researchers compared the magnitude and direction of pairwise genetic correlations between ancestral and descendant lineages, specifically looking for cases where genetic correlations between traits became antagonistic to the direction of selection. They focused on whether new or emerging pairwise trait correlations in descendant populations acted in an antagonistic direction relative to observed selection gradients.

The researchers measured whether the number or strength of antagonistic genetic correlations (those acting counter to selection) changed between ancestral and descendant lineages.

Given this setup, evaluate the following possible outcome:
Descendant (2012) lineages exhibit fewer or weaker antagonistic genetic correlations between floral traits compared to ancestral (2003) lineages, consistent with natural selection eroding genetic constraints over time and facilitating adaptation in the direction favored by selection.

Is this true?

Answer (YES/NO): NO